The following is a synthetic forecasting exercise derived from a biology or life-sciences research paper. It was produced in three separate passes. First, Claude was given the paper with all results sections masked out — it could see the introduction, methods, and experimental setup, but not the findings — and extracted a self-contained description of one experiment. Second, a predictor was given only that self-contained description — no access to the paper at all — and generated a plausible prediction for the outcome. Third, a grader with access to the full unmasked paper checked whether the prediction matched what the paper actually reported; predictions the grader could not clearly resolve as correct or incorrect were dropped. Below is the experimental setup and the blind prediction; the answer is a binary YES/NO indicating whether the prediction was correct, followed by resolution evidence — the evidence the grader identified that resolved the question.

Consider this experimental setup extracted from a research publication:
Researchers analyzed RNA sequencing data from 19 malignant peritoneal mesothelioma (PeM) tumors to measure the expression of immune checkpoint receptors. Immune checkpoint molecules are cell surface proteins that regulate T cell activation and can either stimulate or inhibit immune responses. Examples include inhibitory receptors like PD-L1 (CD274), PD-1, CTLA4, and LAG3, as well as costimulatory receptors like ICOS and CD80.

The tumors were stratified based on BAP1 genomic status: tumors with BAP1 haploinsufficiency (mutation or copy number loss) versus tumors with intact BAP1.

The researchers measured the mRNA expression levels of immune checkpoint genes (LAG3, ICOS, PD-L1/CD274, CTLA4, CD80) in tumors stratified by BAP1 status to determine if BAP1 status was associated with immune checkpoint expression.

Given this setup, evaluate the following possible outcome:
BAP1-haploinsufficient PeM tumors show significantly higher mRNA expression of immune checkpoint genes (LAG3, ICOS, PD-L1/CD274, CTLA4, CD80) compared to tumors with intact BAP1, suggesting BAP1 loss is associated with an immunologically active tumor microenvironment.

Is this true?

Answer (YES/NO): YES